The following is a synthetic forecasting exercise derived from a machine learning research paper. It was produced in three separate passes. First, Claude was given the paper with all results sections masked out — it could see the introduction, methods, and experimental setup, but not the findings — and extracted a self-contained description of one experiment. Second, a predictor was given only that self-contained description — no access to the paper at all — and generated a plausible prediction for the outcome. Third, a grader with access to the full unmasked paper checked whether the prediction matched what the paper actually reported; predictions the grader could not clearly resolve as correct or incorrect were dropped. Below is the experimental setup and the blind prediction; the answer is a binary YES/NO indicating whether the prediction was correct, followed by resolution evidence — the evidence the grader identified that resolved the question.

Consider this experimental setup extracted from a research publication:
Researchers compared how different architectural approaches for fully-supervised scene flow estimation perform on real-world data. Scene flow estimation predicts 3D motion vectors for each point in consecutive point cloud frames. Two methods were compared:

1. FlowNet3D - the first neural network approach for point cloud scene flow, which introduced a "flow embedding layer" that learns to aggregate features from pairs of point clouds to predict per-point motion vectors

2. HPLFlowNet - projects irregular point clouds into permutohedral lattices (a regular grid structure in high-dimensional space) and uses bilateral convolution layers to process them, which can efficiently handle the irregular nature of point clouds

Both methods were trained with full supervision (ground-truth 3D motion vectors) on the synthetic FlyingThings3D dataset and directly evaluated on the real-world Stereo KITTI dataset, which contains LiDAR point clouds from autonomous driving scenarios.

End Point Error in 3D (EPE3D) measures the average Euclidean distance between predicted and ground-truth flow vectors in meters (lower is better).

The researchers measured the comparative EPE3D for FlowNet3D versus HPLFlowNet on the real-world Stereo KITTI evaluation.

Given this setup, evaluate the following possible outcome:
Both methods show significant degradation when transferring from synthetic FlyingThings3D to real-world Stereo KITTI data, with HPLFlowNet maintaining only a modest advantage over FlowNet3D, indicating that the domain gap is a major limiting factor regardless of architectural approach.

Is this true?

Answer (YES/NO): NO